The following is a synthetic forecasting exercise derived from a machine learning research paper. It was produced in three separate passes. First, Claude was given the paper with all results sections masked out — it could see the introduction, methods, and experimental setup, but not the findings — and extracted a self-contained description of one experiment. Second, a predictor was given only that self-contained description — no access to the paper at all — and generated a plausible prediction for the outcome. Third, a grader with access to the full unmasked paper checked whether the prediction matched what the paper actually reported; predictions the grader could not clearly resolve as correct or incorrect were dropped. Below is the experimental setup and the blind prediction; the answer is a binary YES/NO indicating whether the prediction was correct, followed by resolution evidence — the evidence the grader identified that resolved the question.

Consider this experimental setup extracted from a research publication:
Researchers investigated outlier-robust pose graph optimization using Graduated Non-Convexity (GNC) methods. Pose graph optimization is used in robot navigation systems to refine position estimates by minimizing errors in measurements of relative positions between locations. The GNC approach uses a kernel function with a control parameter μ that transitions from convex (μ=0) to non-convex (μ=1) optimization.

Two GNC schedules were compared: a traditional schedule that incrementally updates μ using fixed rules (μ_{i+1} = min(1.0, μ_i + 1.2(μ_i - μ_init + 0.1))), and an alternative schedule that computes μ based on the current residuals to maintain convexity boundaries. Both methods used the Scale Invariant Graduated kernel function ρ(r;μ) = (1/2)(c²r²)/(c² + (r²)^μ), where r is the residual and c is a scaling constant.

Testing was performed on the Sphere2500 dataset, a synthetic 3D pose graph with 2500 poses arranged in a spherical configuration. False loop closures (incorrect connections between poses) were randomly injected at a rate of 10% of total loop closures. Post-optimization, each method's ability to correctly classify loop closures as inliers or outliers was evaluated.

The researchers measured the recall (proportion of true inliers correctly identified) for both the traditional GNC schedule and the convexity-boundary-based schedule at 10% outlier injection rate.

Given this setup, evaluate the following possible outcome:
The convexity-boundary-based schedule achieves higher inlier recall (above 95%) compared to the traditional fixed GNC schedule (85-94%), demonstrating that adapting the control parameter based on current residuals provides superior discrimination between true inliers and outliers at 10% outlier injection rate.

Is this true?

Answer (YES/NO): NO